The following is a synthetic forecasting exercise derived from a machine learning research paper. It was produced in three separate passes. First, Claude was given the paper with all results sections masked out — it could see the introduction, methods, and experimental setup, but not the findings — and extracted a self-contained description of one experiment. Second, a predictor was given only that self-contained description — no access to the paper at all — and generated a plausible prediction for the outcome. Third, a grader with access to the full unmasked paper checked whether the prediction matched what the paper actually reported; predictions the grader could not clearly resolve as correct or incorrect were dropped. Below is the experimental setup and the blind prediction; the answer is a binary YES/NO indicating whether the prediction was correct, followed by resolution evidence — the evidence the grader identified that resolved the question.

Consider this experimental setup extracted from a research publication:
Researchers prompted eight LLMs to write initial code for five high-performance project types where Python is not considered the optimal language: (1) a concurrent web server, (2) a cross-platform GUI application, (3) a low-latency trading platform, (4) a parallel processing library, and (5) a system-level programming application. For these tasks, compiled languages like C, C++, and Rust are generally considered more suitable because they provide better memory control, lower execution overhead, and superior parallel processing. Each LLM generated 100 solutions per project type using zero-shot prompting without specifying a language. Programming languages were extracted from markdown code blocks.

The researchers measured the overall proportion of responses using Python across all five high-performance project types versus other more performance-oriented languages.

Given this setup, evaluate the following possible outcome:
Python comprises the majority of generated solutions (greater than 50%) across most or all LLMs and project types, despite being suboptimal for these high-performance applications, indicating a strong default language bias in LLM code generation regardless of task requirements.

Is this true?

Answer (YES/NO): YES